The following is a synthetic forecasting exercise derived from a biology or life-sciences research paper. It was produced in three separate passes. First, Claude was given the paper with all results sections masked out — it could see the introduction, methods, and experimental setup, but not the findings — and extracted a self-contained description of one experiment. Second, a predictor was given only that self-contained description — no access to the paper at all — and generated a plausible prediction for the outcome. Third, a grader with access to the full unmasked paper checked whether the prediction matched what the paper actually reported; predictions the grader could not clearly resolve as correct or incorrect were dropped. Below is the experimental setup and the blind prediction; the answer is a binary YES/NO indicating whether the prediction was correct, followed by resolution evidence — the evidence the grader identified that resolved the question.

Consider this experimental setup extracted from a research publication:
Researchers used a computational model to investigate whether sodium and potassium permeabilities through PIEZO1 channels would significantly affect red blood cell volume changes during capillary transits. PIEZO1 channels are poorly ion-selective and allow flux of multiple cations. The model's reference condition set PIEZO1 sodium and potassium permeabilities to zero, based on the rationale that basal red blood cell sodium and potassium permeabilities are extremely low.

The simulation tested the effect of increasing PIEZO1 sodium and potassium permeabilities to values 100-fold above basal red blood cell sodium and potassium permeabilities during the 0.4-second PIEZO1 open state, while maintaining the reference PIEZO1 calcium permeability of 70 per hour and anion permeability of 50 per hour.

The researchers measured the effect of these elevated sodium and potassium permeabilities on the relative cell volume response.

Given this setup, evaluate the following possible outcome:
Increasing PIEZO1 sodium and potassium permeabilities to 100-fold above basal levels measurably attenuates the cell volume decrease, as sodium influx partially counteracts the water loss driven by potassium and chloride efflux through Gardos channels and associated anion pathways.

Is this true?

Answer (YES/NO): NO